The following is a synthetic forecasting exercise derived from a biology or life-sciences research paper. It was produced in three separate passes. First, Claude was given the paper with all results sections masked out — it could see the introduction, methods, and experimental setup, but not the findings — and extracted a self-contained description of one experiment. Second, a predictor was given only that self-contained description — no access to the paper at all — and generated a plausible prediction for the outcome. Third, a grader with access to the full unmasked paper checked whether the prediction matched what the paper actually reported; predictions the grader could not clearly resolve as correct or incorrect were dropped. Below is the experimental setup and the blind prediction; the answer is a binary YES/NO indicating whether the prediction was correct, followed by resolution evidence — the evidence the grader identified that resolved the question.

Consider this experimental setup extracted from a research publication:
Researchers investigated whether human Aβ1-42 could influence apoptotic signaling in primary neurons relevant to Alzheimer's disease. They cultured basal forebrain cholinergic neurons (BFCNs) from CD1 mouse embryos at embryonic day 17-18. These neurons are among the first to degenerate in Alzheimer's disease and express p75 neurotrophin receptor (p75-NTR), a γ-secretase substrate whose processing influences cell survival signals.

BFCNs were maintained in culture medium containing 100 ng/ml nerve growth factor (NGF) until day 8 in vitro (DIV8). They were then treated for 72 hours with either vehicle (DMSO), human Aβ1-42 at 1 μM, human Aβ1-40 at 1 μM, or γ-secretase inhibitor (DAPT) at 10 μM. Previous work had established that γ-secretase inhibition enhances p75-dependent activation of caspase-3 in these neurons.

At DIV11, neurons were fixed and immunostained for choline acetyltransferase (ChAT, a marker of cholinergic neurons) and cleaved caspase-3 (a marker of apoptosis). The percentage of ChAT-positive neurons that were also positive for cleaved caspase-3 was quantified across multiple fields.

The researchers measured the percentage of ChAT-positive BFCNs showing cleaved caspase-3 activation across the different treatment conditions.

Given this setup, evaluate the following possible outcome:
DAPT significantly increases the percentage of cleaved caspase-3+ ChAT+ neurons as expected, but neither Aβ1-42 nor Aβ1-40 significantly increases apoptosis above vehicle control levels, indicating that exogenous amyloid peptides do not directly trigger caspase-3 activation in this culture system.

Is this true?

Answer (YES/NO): NO